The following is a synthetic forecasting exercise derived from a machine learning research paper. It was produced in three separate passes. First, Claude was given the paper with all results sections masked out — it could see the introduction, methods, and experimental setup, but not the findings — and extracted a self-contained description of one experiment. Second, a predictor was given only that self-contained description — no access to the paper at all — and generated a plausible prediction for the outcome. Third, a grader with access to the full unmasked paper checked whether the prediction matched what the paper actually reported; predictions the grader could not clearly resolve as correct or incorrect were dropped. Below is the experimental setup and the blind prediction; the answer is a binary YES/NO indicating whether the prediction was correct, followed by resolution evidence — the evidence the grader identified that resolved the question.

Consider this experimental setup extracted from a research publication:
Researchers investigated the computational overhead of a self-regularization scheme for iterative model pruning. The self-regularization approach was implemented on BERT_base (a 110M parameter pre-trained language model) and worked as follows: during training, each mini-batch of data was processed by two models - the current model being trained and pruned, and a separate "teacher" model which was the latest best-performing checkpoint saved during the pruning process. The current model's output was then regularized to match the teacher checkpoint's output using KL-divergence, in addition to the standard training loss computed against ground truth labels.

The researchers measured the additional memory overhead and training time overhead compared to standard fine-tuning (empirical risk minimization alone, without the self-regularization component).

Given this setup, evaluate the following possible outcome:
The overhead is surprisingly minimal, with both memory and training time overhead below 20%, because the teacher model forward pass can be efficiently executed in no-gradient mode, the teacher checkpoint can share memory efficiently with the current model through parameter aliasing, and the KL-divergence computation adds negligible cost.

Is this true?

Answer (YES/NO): NO